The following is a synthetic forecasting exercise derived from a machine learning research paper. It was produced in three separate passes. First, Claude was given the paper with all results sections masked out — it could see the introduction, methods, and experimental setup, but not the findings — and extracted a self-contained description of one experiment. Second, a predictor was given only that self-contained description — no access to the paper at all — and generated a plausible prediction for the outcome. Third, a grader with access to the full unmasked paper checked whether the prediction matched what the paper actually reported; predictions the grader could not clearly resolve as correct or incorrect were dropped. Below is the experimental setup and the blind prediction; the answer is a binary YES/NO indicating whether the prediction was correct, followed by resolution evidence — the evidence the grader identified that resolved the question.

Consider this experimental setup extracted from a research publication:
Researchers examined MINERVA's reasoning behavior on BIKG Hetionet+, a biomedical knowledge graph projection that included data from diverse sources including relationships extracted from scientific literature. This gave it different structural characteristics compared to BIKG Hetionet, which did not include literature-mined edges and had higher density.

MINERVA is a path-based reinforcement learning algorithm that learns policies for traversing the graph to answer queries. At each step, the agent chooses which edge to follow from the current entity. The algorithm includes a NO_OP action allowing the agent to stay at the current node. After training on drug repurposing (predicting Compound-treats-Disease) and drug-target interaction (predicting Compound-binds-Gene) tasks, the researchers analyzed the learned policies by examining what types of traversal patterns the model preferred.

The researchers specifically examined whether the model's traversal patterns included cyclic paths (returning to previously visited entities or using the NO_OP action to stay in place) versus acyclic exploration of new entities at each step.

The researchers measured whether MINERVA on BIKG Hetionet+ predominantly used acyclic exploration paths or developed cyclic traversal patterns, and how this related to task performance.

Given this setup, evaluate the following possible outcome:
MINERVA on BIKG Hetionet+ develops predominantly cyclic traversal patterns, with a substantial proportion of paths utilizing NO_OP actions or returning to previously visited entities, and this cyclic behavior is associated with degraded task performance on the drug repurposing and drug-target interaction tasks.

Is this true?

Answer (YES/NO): NO